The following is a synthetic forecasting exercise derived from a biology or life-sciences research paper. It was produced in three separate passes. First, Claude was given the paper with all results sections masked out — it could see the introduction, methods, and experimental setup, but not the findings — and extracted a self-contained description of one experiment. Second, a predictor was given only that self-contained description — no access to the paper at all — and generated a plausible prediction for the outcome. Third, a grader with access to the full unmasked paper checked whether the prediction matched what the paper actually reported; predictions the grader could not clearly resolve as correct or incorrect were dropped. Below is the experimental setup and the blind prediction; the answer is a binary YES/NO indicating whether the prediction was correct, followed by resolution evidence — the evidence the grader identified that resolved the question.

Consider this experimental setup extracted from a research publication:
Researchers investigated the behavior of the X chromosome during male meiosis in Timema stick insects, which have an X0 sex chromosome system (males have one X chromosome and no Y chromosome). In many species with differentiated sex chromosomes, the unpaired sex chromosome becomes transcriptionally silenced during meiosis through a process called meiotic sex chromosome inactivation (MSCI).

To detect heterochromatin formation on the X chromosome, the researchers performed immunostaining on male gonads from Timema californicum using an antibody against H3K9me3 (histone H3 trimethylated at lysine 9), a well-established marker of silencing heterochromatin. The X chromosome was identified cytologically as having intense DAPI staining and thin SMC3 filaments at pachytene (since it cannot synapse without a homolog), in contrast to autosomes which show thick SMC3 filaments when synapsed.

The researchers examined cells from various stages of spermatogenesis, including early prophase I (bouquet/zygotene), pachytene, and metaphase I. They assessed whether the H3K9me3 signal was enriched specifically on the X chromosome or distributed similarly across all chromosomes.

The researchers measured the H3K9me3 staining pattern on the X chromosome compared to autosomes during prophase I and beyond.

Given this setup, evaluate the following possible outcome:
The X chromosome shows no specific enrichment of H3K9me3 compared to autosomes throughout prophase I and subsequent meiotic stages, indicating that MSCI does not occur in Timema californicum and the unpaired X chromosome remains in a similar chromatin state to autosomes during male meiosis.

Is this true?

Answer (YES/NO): NO